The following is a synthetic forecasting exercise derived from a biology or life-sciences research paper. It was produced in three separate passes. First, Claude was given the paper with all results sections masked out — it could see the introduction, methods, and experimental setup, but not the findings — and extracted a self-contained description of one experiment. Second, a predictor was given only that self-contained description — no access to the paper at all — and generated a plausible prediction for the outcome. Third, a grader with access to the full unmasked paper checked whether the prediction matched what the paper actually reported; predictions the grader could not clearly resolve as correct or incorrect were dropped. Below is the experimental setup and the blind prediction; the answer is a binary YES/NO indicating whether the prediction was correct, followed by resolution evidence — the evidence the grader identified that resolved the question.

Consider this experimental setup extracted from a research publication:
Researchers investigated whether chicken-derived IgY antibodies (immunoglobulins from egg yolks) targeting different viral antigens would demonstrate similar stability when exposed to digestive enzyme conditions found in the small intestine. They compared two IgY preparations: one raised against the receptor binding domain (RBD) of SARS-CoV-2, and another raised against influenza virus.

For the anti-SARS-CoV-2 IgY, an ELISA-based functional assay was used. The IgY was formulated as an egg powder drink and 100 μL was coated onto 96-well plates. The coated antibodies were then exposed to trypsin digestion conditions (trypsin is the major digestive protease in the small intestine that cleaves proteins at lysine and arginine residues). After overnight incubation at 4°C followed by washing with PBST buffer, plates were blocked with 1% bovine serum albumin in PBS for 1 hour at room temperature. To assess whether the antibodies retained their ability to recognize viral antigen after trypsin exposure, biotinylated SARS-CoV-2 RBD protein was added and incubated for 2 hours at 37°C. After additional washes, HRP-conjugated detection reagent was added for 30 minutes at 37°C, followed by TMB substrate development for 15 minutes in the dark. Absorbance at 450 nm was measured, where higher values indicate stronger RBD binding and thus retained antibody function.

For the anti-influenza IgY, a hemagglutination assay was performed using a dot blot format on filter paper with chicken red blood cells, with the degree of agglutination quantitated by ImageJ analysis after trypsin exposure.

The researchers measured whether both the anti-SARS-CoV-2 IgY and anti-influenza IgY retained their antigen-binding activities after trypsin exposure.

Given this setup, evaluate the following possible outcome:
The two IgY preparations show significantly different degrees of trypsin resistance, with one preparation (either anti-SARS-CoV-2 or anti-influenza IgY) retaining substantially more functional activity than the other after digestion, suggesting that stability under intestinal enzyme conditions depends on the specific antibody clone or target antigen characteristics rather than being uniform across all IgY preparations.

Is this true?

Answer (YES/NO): YES